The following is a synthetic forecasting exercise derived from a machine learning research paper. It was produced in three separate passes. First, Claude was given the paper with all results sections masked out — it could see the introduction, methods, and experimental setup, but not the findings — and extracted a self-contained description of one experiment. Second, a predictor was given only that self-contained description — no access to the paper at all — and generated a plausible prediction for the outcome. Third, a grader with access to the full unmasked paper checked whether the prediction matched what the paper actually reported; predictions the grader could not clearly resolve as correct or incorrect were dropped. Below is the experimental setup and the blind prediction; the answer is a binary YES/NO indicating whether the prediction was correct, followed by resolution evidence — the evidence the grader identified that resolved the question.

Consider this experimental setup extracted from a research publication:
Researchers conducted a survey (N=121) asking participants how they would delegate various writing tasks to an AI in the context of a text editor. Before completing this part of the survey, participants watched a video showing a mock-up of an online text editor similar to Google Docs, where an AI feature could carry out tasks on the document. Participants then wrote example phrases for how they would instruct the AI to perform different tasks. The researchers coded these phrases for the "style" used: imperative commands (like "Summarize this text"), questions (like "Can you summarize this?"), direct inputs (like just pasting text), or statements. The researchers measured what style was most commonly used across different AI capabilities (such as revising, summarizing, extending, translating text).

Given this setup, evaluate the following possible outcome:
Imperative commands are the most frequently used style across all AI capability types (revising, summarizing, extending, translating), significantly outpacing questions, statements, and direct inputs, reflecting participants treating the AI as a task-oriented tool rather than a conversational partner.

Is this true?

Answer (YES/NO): YES